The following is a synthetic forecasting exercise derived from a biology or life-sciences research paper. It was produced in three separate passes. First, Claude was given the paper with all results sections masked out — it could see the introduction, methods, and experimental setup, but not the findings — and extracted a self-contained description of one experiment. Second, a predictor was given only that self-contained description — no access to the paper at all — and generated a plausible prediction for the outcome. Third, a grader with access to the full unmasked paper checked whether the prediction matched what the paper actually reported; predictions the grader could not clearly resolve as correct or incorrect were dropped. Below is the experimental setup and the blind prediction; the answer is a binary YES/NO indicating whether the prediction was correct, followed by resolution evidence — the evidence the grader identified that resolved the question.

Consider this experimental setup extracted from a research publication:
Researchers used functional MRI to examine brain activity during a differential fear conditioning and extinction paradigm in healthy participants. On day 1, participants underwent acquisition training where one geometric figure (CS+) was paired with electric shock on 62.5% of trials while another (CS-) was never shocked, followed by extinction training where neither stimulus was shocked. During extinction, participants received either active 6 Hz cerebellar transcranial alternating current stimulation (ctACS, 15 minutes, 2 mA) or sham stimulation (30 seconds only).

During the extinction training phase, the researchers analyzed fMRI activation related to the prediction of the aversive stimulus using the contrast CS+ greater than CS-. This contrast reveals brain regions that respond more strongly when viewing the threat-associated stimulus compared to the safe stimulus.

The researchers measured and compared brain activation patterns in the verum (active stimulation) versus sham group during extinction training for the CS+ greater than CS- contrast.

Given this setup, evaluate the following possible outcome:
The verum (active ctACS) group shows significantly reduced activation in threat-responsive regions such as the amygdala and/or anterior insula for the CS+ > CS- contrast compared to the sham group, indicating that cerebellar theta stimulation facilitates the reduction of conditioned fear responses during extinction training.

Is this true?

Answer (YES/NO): NO